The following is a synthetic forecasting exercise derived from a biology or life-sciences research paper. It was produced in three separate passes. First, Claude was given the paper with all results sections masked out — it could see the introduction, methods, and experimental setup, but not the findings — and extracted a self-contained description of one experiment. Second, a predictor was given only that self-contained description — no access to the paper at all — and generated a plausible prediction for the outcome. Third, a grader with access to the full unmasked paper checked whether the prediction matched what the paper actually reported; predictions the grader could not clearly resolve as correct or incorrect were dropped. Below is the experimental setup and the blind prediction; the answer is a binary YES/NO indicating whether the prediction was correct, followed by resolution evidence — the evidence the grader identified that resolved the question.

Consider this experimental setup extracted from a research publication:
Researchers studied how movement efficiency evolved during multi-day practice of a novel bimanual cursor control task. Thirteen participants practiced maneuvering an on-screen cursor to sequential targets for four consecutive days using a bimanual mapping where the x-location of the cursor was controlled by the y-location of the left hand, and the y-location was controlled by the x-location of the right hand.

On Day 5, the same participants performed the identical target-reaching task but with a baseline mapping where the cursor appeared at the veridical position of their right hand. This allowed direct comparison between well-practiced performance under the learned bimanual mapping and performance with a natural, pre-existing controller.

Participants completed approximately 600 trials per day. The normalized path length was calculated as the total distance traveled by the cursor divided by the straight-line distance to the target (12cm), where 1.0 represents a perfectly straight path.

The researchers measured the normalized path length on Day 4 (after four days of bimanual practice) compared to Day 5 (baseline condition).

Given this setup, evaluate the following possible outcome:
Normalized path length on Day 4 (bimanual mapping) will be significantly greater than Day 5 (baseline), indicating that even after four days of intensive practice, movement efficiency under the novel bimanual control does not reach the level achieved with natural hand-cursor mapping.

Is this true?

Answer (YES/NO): NO